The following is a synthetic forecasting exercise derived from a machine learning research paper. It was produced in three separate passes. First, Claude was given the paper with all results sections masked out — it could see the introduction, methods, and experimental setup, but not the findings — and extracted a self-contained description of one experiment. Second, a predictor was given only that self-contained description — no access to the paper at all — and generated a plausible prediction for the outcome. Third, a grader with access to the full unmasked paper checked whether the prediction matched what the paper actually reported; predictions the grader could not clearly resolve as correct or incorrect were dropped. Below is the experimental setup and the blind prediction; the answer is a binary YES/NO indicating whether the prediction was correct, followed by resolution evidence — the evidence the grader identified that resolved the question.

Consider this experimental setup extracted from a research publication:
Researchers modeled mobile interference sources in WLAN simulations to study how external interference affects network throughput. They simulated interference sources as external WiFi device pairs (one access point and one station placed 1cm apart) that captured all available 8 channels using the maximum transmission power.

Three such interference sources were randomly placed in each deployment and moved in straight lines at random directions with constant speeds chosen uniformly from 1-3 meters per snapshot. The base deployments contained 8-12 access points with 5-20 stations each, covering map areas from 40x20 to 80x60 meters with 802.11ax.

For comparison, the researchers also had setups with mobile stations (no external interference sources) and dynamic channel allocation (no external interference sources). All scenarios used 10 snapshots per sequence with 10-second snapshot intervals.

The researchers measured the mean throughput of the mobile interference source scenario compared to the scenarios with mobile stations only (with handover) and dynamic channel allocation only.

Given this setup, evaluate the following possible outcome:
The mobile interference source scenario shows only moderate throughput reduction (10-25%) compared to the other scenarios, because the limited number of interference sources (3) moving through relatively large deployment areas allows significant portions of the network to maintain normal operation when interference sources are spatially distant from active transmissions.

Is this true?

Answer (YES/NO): NO